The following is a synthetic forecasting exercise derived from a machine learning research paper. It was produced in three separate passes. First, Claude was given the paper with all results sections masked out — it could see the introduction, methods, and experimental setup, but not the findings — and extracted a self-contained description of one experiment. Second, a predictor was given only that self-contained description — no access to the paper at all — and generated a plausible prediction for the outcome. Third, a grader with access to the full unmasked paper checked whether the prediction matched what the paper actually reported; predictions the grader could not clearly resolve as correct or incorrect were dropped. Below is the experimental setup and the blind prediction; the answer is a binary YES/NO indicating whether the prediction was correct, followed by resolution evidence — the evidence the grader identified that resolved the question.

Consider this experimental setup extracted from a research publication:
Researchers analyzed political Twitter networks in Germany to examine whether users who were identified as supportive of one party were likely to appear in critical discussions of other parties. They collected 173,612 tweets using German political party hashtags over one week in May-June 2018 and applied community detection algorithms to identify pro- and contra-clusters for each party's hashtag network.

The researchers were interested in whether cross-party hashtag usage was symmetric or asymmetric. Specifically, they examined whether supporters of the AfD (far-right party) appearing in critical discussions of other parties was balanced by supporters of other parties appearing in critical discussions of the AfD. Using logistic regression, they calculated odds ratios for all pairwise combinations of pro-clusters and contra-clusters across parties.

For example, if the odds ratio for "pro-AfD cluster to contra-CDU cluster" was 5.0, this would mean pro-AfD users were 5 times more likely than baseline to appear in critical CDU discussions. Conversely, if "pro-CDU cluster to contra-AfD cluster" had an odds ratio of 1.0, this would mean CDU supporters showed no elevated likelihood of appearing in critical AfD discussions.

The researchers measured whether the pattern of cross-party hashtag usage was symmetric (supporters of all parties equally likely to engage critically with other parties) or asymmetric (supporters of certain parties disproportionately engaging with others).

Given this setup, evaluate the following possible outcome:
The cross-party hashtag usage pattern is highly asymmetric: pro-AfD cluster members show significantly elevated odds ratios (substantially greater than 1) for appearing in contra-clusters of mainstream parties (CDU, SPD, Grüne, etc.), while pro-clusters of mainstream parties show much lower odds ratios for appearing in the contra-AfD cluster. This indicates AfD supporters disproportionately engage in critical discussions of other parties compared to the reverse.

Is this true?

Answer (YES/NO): NO